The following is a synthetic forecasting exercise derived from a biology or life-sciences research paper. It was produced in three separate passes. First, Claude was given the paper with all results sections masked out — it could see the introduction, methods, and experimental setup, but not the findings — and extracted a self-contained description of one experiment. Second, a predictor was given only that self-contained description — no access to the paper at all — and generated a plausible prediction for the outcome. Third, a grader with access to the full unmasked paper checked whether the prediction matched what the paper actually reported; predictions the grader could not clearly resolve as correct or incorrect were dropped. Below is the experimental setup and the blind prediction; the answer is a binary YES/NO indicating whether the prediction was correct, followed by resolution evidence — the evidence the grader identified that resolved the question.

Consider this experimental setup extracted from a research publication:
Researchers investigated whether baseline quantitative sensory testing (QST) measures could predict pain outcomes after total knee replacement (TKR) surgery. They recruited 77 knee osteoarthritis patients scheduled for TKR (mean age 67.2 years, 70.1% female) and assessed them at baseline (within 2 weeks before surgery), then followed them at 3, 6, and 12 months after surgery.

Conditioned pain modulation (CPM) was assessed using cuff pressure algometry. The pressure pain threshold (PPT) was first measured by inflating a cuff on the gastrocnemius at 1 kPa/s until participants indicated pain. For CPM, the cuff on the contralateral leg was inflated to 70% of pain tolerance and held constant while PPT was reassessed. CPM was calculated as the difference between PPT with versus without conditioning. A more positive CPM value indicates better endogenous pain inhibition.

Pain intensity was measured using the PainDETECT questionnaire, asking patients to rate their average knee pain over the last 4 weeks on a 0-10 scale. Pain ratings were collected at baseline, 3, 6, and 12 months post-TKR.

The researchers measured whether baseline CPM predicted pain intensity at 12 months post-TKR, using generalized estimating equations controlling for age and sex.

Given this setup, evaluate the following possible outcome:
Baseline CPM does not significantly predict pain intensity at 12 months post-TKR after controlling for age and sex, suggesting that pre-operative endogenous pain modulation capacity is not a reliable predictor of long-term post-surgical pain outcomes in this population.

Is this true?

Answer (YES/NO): YES